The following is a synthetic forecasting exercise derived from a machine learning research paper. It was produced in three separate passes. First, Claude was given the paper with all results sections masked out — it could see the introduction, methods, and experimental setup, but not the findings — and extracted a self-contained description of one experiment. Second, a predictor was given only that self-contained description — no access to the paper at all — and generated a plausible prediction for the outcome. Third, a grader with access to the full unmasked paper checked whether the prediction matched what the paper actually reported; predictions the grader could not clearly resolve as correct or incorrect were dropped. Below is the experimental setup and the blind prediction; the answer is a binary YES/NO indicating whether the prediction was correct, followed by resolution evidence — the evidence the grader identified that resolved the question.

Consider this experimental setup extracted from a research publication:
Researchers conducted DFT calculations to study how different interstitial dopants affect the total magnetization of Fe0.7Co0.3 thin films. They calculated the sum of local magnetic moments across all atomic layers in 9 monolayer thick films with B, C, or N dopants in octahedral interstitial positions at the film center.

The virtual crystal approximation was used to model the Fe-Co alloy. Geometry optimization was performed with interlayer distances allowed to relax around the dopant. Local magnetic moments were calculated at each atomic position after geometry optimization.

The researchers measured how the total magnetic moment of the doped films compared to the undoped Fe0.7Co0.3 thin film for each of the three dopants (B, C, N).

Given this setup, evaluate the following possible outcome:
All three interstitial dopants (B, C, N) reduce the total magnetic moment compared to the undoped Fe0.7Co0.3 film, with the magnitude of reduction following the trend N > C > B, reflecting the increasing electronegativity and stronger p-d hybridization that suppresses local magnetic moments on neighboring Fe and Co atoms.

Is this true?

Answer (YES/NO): NO